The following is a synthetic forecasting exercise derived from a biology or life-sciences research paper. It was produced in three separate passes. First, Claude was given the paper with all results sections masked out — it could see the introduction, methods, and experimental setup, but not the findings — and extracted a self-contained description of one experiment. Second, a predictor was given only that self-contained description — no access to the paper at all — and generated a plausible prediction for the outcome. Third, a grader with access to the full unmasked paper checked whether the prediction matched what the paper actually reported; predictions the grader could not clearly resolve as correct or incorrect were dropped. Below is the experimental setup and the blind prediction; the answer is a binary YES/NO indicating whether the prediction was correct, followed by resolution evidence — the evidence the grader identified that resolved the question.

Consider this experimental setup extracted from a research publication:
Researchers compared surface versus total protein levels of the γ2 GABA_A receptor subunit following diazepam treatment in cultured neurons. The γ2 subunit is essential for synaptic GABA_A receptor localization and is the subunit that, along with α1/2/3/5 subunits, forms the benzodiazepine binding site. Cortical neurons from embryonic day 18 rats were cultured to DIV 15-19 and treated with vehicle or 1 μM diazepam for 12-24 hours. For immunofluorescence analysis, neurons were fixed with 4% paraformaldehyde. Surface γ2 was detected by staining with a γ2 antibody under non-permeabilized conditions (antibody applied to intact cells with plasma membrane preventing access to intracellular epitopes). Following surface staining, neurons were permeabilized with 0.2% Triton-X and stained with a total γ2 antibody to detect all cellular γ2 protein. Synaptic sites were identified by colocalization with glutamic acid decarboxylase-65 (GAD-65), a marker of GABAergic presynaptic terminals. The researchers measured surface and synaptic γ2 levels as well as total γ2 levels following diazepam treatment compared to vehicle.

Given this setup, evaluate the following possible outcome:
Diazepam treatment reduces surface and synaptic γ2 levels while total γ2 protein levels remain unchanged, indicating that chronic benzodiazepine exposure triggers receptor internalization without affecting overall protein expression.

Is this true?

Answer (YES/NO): NO